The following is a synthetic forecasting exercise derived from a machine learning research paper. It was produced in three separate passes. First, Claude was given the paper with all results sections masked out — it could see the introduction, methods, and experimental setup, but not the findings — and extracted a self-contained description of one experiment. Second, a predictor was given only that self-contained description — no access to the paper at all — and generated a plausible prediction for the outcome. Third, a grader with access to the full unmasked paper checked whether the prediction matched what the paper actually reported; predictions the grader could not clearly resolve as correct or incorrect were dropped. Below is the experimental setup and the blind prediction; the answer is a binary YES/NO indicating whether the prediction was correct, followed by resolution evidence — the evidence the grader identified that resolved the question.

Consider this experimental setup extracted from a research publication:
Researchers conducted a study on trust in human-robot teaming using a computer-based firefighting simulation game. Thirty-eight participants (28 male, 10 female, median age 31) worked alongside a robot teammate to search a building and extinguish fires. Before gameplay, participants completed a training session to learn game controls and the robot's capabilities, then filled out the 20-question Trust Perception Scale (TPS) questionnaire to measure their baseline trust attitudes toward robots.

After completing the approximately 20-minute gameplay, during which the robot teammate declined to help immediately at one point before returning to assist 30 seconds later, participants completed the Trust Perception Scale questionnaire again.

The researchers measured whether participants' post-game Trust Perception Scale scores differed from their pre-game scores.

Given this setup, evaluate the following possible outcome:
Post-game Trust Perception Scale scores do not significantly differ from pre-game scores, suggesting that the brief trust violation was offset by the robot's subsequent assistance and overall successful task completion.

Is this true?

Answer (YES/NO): NO